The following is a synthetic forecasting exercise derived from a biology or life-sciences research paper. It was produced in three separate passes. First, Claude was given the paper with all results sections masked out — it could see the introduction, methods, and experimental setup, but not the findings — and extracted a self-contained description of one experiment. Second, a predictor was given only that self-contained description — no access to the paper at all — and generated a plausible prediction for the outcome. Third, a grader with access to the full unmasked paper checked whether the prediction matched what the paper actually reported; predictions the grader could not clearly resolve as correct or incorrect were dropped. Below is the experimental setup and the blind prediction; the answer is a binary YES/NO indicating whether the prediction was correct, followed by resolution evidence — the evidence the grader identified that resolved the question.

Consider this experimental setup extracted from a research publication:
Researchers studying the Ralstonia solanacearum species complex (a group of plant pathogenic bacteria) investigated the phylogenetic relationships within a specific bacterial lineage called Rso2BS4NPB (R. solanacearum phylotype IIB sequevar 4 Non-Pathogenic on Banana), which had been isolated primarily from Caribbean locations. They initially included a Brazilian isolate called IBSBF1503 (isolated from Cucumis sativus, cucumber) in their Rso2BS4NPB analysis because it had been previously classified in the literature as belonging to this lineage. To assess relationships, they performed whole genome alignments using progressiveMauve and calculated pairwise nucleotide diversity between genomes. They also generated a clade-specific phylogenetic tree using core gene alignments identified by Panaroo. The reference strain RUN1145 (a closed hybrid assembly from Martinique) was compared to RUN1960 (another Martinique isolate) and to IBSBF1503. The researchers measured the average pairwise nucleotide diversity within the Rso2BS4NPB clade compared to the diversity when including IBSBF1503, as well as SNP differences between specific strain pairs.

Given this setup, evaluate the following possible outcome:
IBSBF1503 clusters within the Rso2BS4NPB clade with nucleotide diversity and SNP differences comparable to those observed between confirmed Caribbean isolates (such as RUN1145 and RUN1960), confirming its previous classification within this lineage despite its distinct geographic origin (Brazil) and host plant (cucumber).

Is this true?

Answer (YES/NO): NO